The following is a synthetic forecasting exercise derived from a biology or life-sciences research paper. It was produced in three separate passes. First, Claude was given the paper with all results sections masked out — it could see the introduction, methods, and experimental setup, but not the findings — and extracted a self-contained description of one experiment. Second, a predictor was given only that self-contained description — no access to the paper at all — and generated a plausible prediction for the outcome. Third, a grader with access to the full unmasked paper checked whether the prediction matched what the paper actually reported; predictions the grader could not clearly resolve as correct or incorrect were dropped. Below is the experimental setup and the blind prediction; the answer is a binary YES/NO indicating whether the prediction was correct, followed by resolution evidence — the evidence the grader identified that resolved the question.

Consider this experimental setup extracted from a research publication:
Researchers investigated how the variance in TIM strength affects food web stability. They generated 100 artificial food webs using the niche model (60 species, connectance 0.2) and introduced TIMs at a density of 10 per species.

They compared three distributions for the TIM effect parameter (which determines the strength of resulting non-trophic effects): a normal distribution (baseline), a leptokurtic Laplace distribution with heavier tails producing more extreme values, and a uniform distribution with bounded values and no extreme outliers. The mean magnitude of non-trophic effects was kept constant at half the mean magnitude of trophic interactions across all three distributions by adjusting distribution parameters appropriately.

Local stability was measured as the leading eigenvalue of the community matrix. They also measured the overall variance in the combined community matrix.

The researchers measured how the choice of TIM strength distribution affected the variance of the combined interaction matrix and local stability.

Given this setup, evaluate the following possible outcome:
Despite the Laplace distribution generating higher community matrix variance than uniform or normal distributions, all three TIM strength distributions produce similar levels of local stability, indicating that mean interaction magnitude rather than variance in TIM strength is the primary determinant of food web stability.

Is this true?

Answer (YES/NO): NO